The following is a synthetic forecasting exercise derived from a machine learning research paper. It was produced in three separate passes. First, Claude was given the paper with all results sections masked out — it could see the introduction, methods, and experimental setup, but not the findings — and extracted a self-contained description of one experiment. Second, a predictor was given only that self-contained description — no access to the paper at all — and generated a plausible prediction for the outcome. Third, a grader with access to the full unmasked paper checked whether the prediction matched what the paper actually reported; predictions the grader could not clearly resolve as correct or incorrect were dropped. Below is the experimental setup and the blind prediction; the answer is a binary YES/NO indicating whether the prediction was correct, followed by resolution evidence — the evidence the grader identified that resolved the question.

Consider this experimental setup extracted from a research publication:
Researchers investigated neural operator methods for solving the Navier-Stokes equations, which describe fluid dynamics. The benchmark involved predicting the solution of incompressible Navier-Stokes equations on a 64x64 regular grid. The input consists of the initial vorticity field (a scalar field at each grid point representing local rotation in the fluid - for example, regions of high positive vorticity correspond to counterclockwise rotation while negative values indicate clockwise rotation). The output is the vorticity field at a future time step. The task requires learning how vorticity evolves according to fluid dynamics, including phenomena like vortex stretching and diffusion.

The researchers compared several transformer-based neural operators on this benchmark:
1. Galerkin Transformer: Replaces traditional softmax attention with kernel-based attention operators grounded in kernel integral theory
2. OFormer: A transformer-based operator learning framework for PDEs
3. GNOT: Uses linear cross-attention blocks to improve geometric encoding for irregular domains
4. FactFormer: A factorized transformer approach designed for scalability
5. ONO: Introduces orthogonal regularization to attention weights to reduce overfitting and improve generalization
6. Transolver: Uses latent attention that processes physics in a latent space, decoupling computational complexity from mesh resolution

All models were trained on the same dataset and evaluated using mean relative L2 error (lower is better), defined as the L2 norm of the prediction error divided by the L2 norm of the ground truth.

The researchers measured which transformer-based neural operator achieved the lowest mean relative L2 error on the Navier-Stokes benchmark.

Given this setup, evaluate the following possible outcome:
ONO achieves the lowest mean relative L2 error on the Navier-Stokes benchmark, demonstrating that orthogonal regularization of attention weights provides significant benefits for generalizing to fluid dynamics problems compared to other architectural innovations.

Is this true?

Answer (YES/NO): NO